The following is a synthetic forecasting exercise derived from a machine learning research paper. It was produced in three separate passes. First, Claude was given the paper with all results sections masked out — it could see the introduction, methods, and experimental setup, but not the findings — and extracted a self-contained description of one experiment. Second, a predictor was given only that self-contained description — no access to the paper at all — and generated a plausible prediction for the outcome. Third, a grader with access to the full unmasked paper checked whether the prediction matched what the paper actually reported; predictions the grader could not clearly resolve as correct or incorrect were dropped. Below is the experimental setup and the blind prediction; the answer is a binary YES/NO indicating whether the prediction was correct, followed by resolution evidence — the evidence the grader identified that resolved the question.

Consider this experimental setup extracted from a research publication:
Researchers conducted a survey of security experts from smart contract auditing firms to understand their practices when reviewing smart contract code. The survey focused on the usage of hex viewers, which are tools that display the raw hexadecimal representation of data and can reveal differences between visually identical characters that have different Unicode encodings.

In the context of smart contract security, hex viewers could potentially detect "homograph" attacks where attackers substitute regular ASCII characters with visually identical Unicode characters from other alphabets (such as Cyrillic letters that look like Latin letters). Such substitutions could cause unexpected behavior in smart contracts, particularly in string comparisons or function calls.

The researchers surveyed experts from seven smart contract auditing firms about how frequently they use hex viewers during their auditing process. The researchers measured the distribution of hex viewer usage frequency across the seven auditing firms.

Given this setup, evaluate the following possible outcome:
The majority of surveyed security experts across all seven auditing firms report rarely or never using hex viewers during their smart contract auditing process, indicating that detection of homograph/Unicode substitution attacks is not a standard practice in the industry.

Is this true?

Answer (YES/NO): YES